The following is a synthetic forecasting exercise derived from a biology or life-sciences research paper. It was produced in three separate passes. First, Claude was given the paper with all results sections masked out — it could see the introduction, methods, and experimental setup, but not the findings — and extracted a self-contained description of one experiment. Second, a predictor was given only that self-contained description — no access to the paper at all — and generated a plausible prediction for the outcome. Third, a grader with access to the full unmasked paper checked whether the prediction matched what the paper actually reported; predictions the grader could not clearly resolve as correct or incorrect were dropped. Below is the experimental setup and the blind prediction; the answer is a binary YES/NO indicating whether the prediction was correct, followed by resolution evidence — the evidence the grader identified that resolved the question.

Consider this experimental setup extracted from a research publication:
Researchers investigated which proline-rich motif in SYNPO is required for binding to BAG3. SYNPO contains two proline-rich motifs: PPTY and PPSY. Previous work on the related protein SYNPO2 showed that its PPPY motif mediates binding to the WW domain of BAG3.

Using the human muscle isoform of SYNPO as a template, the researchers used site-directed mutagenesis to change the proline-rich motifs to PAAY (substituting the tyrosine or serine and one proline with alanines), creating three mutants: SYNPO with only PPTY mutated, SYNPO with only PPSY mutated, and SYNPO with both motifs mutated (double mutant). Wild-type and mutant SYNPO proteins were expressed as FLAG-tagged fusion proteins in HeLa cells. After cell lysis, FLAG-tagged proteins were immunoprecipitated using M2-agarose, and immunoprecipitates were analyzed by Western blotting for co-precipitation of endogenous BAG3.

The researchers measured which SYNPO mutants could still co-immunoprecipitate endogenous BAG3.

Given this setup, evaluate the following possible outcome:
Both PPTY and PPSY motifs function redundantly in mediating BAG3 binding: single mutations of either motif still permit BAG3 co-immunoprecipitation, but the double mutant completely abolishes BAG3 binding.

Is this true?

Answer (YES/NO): NO